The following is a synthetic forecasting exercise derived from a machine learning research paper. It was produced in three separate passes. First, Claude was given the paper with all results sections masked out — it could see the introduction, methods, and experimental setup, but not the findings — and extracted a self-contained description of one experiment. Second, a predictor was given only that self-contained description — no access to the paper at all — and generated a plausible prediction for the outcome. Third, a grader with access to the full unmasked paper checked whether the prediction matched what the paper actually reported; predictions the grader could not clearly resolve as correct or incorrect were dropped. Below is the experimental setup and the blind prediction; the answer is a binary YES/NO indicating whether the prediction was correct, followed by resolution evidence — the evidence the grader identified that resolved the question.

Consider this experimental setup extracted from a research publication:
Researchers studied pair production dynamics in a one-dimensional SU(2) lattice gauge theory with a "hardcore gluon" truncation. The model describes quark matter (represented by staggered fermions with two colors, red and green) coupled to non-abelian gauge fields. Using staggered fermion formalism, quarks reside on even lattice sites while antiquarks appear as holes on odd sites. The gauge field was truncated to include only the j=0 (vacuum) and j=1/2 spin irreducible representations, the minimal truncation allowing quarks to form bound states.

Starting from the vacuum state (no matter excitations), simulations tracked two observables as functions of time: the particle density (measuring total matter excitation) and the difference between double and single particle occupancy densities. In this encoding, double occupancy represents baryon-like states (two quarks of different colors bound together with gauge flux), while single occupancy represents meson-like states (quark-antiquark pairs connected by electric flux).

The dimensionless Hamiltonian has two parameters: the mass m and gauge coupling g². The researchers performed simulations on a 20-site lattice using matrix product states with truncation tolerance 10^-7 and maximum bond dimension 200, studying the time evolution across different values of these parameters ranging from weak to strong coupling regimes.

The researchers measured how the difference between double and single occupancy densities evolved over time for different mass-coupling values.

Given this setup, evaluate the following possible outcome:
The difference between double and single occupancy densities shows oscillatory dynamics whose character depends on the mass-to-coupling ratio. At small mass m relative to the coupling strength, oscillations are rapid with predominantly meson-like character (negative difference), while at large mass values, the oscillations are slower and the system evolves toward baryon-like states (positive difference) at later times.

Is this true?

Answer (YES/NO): NO